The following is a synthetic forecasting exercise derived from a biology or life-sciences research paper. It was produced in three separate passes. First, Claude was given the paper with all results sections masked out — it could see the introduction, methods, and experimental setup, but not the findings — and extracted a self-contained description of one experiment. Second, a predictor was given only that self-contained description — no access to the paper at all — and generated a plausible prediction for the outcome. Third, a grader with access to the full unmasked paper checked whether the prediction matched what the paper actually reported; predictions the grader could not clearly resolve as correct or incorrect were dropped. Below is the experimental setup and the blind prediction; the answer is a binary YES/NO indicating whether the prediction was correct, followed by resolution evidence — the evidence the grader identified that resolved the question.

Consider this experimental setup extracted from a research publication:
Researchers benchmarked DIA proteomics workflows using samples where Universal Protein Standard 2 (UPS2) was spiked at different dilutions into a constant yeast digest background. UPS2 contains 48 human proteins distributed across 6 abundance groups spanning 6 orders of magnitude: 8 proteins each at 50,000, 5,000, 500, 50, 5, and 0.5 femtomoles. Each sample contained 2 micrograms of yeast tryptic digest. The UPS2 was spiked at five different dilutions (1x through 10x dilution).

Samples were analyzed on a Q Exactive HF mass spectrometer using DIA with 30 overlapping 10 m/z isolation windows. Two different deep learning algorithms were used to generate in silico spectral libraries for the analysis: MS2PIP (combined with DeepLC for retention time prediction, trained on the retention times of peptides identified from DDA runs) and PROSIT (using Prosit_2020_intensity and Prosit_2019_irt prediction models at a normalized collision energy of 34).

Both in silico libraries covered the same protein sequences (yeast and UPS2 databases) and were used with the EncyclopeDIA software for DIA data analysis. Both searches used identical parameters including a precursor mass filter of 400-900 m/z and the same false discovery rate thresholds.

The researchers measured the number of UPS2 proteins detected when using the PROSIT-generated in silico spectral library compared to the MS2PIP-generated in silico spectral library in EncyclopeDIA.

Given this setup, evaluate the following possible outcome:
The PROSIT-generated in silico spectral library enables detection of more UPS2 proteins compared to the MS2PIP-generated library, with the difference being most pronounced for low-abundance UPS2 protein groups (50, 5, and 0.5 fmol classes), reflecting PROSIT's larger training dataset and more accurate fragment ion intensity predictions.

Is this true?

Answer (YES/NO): YES